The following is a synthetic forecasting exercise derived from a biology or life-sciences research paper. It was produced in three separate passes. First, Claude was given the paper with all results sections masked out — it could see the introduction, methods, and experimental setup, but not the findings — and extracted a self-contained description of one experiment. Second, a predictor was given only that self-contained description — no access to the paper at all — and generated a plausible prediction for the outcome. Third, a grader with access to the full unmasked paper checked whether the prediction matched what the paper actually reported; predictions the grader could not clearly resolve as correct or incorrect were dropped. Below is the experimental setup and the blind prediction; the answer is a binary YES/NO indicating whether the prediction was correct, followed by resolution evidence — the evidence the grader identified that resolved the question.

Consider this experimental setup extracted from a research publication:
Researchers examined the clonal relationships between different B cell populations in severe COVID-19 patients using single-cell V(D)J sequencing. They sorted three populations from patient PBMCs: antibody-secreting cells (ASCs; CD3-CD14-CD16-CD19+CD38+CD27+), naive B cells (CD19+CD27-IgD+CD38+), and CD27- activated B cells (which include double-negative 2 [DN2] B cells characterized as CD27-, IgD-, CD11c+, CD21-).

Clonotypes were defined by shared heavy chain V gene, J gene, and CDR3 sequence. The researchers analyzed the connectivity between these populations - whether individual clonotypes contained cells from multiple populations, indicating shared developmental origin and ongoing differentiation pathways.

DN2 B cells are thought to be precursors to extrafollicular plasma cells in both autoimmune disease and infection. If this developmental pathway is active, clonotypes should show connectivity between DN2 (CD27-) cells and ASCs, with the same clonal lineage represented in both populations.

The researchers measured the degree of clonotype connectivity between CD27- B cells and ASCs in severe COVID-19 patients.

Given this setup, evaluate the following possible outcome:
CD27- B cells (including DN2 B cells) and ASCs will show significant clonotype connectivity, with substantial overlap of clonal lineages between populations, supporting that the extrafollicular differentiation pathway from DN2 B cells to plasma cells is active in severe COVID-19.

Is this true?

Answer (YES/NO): YES